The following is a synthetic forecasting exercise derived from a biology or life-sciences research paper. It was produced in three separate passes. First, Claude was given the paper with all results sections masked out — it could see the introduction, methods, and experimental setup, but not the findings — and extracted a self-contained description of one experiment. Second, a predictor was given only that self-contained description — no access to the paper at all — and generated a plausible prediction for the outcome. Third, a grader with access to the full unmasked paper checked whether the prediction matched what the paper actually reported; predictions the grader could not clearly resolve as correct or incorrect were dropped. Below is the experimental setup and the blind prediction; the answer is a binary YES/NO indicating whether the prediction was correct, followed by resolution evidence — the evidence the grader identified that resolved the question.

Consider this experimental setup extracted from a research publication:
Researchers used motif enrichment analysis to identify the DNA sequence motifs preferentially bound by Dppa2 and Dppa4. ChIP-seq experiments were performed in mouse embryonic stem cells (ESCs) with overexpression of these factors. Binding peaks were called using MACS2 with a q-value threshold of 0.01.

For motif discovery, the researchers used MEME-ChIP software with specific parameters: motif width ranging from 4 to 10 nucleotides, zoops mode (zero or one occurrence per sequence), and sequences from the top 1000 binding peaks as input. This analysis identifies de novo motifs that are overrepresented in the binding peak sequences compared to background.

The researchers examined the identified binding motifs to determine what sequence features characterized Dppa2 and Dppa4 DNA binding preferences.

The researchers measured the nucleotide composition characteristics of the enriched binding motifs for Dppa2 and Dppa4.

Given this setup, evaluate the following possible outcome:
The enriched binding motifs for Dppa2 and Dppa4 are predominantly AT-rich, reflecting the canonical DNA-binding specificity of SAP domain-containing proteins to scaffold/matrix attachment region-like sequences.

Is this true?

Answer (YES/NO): NO